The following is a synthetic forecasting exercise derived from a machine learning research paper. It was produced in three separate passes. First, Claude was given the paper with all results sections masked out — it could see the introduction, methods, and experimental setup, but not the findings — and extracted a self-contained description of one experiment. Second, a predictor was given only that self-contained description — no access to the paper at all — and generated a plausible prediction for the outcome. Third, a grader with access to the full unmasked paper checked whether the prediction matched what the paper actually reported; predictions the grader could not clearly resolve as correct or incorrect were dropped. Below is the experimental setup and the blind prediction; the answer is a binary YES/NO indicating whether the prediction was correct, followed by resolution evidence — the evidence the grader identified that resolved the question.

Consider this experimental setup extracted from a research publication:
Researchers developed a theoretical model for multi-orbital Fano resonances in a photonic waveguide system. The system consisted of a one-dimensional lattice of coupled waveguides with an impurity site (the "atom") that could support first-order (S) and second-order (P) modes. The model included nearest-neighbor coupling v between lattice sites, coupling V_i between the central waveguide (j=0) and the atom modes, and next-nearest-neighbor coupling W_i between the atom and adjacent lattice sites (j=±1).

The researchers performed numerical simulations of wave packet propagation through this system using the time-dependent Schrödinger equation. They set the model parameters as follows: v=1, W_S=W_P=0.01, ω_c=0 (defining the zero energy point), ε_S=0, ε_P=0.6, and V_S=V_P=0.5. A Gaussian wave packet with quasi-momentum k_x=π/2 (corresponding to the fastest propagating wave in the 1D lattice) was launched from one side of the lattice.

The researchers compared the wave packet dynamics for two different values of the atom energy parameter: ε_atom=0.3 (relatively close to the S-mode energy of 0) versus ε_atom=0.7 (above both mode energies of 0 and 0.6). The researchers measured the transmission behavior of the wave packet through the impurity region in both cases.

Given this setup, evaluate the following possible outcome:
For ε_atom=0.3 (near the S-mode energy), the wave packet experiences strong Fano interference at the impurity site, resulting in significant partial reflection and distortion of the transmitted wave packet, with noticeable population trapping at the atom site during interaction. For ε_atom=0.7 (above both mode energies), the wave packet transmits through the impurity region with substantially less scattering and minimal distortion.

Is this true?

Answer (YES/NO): NO